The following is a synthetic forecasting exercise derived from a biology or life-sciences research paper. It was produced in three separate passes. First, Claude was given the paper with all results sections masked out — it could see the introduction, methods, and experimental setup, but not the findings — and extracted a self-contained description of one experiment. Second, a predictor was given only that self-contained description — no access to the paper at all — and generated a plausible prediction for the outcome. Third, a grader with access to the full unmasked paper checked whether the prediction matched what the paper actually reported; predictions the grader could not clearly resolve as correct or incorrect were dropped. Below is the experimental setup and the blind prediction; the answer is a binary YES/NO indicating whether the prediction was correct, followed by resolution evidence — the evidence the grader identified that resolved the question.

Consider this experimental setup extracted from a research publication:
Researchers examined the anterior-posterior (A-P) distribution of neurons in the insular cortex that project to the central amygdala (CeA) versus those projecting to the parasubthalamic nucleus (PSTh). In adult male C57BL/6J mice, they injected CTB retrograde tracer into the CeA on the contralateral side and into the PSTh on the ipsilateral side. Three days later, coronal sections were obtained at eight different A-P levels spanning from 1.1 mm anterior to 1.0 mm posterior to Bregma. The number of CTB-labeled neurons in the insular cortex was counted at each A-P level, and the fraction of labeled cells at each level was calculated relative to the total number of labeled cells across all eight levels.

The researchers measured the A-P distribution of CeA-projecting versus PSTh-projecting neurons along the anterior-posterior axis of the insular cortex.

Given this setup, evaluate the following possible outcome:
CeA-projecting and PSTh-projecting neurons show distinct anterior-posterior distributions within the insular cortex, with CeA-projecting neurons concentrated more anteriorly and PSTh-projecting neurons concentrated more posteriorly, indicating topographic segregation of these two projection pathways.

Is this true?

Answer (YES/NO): NO